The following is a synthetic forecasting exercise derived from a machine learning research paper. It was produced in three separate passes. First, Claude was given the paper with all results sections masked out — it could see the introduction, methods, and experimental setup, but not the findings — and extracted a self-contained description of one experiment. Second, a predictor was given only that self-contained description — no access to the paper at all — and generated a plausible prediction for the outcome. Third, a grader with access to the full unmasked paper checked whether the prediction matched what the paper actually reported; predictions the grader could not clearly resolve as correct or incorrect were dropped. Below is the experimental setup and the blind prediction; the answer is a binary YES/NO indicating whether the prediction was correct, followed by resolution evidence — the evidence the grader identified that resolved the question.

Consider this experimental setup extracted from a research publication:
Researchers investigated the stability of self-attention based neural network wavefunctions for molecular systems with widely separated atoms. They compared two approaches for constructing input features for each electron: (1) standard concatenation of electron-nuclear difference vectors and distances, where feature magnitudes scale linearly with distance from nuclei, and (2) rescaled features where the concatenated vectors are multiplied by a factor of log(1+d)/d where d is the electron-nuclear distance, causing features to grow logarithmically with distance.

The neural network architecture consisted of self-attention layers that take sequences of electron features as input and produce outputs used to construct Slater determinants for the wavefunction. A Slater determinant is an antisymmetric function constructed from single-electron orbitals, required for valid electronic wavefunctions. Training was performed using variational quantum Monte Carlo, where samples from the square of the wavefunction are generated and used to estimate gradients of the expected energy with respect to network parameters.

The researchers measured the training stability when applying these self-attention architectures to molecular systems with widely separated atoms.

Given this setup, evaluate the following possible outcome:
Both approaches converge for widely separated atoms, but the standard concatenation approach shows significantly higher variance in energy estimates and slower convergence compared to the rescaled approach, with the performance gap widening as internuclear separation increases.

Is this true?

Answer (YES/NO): NO